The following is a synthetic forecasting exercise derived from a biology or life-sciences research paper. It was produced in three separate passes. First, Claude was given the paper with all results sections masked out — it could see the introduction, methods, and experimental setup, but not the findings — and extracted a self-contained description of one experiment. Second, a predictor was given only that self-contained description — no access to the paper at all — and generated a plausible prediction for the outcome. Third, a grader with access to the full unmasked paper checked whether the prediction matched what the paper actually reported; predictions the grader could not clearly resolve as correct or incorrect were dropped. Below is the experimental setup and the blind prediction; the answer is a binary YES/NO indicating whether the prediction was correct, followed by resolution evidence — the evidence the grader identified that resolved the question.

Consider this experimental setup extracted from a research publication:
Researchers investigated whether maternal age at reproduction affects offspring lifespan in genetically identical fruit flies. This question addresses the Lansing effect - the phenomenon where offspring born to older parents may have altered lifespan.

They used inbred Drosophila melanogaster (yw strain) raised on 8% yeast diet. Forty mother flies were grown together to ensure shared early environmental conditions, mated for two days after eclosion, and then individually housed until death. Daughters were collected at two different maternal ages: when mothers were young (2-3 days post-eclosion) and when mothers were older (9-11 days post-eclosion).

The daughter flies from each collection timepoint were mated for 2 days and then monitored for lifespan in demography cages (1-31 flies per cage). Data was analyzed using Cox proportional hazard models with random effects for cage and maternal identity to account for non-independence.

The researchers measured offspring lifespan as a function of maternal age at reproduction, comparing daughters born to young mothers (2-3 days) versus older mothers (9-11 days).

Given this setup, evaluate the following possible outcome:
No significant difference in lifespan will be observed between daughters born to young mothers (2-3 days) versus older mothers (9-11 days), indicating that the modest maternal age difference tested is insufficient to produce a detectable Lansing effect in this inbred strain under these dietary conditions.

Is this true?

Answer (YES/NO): NO